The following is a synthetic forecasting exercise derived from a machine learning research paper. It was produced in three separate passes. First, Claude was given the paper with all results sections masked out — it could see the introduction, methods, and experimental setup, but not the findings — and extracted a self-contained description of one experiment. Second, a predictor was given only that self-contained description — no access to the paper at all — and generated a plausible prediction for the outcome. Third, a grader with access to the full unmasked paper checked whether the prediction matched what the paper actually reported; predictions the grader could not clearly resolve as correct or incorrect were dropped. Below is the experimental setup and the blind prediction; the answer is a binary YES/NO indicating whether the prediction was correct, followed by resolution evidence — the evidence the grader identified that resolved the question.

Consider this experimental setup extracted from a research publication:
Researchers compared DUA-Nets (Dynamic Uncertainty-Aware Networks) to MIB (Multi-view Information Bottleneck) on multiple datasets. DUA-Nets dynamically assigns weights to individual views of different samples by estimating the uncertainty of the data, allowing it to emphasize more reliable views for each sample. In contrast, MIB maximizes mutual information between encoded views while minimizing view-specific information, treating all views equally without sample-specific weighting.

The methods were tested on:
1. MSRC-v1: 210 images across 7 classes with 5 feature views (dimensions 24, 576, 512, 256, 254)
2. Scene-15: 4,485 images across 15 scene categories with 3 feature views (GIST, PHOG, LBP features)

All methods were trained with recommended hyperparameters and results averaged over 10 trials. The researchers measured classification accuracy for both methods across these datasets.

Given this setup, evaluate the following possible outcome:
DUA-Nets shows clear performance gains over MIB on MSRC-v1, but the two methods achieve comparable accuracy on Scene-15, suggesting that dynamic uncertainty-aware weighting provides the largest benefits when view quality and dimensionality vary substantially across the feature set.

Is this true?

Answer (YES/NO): NO